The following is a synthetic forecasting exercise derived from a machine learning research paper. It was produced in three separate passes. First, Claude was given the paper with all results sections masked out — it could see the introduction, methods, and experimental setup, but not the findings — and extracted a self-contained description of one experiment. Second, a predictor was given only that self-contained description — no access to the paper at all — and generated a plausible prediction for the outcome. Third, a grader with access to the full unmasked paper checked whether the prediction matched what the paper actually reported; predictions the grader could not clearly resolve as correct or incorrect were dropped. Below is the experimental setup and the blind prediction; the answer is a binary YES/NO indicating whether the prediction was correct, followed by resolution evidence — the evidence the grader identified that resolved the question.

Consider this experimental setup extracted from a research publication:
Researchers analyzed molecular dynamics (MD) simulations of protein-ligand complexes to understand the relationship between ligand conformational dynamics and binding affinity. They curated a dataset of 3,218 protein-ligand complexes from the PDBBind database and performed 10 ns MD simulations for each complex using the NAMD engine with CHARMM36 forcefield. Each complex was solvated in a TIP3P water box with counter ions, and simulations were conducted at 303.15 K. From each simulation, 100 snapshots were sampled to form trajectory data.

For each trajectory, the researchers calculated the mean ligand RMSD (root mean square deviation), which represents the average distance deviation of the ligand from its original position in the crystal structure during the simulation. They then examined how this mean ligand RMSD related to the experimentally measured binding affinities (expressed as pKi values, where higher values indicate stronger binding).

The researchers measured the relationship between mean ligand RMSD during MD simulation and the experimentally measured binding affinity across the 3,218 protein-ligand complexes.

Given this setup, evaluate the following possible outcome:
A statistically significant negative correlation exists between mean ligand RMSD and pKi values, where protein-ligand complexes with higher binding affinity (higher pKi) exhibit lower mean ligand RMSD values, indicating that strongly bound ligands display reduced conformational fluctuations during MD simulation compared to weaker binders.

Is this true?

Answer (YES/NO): NO